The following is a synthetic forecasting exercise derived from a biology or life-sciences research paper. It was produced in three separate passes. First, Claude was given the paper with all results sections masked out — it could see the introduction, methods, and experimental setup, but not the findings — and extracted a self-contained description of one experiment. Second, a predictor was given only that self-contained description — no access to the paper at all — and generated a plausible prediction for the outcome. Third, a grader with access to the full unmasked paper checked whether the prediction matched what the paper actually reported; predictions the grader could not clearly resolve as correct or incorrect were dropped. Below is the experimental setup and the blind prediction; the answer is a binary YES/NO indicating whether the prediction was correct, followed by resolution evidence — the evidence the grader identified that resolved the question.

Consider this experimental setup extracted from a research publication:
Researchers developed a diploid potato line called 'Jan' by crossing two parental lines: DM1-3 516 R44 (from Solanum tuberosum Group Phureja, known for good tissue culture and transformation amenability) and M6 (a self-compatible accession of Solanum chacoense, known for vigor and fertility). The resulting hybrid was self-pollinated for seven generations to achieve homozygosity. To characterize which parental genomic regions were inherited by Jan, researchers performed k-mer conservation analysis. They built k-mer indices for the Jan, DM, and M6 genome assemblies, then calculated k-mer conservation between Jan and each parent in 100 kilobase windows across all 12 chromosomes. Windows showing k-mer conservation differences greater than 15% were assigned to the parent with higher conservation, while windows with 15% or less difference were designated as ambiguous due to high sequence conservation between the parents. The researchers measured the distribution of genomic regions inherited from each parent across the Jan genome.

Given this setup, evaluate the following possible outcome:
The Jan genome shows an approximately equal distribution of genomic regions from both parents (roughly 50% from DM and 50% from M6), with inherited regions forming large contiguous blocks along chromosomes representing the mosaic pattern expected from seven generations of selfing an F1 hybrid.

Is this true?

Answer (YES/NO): NO